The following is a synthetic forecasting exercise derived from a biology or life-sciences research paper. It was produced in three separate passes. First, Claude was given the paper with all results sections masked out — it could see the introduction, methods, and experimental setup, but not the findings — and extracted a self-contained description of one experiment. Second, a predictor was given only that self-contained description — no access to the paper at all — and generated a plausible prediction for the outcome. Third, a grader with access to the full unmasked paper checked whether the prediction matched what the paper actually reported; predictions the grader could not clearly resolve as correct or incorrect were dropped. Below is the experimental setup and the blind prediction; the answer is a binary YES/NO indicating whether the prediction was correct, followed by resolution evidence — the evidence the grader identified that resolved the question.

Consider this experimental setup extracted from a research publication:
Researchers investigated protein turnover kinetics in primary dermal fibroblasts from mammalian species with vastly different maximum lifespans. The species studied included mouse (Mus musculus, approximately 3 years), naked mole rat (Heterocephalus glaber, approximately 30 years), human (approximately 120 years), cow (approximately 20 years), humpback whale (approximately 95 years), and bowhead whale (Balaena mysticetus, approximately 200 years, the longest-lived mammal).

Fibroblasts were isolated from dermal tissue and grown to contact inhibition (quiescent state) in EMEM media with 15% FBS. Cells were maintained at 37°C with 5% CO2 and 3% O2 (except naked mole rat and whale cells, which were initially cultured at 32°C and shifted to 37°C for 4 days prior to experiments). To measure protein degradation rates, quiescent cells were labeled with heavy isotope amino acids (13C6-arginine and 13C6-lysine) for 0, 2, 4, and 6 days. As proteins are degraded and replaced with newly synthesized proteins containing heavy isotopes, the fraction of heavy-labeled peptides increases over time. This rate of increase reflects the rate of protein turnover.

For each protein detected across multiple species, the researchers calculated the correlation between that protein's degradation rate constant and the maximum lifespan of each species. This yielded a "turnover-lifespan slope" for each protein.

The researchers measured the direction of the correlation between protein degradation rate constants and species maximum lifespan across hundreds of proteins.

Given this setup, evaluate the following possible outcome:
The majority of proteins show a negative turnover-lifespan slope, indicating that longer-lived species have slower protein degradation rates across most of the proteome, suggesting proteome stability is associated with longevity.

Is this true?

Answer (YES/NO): YES